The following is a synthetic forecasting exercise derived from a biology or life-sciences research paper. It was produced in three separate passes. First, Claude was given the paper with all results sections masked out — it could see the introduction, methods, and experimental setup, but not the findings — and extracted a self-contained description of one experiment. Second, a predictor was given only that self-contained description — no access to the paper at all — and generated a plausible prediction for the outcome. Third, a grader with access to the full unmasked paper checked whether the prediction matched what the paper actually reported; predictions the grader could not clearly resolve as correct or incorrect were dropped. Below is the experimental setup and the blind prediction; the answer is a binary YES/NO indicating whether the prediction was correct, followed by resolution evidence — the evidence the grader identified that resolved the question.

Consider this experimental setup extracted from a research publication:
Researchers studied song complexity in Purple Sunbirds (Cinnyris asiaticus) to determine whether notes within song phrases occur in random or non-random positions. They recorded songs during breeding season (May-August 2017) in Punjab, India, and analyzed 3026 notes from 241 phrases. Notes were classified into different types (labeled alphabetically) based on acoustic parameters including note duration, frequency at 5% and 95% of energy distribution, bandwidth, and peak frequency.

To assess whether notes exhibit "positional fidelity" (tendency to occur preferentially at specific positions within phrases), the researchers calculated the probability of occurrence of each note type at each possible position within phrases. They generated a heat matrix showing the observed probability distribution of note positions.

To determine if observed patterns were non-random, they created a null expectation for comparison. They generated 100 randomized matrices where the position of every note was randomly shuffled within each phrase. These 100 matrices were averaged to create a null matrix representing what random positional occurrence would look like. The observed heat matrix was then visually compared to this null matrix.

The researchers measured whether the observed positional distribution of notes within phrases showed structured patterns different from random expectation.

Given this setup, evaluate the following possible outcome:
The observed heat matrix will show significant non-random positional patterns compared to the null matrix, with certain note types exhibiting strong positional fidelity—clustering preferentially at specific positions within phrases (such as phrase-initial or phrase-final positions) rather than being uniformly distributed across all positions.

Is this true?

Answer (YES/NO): YES